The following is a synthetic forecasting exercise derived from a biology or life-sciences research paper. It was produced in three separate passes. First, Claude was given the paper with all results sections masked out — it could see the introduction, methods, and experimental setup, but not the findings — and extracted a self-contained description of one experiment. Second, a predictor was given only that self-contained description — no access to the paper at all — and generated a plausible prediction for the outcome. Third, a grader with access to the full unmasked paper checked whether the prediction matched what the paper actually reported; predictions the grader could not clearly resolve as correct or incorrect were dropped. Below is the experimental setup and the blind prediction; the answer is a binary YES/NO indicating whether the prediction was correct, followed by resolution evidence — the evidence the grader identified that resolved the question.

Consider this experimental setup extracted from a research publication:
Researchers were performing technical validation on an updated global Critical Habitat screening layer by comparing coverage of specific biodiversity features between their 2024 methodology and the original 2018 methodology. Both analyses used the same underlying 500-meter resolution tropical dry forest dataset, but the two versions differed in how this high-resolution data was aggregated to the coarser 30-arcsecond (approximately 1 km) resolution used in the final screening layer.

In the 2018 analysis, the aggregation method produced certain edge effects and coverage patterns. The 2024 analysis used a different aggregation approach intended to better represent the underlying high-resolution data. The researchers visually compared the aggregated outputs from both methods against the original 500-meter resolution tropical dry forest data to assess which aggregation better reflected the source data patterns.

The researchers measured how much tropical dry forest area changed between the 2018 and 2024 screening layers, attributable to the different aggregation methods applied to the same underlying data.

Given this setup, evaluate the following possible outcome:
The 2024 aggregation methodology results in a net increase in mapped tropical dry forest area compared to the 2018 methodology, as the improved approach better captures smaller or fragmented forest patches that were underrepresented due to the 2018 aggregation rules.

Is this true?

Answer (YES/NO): NO